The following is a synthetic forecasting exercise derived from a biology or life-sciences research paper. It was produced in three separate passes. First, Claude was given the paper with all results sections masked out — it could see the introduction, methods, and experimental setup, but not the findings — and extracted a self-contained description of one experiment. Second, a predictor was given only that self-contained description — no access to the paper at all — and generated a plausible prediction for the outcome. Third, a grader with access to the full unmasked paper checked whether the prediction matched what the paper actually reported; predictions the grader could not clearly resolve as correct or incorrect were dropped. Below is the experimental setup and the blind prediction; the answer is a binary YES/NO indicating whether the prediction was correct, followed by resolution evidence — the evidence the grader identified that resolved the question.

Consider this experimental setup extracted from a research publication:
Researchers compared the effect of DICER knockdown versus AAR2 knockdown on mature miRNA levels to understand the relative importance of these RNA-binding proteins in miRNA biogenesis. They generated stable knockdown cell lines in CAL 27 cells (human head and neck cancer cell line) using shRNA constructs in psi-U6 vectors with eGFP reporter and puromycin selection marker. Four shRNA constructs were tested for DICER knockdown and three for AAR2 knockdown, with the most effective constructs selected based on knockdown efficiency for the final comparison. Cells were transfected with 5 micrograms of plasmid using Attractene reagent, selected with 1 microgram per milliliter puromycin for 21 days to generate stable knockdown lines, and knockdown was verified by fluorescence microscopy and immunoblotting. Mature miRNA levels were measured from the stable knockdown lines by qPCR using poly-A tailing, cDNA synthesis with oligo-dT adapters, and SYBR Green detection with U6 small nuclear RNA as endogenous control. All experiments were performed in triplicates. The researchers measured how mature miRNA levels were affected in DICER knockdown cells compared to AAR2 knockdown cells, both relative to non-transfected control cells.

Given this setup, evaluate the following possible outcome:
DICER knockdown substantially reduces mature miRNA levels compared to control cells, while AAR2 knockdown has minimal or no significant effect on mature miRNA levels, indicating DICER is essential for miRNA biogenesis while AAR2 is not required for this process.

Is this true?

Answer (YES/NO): NO